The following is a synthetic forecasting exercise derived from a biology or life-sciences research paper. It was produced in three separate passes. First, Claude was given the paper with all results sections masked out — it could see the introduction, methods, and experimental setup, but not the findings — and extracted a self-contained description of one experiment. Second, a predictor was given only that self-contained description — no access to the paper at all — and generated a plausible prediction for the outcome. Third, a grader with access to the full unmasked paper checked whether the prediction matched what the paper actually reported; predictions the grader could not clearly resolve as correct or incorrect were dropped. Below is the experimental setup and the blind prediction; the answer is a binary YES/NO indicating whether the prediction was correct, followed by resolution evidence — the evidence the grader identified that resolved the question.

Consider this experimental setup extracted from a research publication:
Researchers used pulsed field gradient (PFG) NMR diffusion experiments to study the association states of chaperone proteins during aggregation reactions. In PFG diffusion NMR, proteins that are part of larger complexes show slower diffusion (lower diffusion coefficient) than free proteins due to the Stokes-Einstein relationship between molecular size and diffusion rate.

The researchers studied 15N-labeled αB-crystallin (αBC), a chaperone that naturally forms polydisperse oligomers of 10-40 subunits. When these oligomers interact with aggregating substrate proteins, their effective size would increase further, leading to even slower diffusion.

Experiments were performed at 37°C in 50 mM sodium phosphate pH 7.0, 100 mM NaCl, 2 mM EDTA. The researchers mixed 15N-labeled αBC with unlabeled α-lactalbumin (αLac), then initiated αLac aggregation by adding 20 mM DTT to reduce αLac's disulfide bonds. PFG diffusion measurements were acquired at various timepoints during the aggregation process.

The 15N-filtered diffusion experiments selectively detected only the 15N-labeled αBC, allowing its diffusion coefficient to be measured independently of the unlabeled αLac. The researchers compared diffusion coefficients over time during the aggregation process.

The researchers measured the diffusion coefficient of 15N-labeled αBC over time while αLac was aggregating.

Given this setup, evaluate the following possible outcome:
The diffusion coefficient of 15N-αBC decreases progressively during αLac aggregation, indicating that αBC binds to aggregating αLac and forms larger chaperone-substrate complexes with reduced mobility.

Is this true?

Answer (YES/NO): NO